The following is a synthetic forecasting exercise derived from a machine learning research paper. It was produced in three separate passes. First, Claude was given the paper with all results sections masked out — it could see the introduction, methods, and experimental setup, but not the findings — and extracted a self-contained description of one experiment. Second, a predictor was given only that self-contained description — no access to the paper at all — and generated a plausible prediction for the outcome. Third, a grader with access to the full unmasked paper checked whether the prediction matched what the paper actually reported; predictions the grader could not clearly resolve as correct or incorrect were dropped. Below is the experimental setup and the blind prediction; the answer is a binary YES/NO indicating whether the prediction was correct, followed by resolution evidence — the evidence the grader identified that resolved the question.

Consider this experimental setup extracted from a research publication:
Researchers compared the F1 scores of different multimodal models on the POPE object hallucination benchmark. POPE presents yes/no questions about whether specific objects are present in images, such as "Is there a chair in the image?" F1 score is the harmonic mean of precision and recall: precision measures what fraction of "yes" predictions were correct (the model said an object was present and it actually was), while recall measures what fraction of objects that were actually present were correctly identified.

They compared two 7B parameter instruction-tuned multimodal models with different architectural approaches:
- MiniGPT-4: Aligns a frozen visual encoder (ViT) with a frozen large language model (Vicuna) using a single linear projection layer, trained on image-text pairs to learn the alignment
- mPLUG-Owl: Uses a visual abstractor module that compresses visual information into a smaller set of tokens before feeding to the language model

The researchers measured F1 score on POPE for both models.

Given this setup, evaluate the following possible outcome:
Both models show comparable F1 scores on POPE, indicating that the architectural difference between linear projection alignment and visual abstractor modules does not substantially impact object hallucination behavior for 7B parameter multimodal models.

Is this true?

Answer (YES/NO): NO